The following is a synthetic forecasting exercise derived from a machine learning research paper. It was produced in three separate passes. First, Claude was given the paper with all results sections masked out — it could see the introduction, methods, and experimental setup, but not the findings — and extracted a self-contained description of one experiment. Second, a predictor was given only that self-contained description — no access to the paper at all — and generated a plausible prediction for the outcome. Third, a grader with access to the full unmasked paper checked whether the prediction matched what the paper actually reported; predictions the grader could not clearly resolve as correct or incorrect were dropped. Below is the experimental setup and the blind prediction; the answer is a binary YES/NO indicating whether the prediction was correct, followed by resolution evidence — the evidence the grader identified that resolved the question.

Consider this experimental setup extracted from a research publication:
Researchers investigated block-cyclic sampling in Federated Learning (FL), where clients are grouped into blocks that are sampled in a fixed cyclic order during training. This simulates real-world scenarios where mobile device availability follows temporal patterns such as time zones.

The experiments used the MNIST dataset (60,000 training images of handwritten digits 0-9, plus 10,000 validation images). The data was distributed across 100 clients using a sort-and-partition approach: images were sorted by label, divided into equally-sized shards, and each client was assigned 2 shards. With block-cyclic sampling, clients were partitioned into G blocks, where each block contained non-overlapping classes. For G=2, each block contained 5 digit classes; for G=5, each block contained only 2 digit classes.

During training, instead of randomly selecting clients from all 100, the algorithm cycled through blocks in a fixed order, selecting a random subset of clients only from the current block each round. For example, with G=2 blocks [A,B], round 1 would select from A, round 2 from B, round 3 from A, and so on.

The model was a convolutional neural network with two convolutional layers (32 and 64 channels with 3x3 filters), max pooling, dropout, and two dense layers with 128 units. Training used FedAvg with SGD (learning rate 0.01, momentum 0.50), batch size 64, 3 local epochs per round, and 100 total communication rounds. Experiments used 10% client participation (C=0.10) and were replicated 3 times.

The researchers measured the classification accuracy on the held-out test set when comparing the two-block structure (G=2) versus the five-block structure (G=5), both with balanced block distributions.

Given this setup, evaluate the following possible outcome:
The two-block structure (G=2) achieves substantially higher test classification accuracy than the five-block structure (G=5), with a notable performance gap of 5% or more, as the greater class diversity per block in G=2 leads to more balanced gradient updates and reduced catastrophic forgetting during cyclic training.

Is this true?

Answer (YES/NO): YES